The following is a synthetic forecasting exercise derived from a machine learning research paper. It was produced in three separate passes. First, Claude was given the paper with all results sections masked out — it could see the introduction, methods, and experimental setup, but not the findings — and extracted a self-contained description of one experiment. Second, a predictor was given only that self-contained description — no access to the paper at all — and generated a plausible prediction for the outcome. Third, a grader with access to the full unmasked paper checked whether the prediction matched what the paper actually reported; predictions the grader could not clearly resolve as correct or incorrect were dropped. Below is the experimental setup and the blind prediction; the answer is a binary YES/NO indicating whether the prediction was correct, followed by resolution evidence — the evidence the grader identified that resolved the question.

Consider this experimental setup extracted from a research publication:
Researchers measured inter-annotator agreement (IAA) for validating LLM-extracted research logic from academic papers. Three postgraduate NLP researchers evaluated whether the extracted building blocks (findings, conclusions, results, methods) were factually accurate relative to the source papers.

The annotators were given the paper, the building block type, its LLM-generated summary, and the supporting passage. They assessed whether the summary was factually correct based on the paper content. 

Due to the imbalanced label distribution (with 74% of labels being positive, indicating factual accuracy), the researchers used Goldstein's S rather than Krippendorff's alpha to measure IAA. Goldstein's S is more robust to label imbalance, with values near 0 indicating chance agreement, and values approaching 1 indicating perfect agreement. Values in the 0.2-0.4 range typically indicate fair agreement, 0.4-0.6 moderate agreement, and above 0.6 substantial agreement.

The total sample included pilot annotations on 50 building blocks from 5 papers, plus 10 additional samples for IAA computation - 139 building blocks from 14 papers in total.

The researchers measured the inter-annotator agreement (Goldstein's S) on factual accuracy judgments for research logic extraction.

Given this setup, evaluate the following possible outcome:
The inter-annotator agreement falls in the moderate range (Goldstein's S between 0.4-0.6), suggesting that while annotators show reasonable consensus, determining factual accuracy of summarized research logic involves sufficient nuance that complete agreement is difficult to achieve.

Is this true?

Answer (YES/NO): NO